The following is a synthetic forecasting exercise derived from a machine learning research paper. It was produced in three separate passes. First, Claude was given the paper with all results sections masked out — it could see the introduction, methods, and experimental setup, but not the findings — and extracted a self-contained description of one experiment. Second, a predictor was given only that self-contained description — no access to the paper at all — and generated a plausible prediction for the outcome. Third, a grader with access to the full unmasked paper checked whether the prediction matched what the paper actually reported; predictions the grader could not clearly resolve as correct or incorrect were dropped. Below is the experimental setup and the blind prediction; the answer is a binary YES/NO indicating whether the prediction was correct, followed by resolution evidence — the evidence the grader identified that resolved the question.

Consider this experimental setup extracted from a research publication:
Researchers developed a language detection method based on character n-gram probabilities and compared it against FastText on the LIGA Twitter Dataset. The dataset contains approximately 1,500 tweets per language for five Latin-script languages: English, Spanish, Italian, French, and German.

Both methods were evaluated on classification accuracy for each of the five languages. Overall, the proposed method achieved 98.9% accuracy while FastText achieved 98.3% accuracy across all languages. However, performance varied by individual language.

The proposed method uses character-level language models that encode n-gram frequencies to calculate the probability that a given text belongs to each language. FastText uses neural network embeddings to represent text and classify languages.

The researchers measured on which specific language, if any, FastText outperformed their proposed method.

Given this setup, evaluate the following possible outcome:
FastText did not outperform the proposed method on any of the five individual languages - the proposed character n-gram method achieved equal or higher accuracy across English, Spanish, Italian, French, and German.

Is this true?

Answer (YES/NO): NO